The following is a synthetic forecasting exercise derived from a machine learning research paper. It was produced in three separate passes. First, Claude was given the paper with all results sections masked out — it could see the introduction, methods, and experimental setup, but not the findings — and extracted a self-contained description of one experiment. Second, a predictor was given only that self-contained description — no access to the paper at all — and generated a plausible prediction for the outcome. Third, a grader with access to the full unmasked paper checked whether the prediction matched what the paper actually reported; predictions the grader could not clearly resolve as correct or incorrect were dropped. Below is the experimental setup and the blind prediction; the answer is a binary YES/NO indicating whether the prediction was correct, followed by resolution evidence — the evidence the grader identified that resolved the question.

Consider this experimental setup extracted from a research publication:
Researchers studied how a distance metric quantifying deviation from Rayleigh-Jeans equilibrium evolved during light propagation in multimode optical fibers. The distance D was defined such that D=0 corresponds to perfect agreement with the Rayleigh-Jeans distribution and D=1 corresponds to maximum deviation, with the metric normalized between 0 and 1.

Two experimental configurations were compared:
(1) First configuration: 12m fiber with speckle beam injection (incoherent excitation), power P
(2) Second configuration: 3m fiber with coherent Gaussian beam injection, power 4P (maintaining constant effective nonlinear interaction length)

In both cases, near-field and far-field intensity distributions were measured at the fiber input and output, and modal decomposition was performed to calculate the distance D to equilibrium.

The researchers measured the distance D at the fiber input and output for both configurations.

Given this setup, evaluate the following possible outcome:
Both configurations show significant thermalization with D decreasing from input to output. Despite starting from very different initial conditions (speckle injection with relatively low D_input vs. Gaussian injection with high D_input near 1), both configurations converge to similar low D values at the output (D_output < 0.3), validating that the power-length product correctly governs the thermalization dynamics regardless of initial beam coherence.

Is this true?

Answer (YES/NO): NO